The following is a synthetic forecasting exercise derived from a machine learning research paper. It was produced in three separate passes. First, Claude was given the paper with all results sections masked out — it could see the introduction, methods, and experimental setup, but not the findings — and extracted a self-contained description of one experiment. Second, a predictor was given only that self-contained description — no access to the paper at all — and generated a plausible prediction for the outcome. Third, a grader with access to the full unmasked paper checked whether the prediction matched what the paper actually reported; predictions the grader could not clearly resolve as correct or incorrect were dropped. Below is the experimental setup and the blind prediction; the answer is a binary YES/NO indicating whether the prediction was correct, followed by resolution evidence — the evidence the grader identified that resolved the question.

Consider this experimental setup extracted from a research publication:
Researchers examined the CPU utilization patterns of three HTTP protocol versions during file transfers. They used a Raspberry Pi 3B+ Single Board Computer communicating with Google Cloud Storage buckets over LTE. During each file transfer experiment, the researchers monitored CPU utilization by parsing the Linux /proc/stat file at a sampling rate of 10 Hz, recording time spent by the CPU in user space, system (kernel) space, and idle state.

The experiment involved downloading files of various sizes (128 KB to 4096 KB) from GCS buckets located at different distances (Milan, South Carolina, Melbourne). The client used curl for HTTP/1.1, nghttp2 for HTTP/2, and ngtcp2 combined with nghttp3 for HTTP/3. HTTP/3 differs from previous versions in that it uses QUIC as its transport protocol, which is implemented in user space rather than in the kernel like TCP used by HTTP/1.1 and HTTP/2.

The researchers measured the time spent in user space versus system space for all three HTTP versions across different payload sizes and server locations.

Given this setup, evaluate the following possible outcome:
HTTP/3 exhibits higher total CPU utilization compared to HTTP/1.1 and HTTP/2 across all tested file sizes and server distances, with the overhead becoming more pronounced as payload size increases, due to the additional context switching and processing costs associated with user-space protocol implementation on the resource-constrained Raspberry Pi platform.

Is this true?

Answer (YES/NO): NO